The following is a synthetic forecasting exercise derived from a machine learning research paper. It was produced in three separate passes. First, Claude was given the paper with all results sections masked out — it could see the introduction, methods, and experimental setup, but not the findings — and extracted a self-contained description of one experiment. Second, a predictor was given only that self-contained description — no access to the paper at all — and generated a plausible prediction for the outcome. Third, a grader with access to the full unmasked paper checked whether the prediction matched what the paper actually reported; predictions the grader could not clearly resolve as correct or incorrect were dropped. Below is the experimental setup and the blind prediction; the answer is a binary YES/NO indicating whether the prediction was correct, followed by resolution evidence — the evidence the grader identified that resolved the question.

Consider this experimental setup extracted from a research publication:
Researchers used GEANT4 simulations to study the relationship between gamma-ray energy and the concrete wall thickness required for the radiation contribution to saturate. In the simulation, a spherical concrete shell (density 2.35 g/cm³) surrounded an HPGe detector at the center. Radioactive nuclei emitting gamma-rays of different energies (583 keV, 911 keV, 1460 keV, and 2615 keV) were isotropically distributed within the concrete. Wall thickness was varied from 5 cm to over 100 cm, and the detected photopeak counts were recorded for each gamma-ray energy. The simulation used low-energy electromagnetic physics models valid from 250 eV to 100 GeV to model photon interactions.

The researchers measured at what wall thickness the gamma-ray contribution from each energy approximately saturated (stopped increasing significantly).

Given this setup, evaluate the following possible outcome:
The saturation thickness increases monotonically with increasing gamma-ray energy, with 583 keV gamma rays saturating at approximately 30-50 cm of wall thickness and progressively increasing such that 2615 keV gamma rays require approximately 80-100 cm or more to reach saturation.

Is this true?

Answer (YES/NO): NO